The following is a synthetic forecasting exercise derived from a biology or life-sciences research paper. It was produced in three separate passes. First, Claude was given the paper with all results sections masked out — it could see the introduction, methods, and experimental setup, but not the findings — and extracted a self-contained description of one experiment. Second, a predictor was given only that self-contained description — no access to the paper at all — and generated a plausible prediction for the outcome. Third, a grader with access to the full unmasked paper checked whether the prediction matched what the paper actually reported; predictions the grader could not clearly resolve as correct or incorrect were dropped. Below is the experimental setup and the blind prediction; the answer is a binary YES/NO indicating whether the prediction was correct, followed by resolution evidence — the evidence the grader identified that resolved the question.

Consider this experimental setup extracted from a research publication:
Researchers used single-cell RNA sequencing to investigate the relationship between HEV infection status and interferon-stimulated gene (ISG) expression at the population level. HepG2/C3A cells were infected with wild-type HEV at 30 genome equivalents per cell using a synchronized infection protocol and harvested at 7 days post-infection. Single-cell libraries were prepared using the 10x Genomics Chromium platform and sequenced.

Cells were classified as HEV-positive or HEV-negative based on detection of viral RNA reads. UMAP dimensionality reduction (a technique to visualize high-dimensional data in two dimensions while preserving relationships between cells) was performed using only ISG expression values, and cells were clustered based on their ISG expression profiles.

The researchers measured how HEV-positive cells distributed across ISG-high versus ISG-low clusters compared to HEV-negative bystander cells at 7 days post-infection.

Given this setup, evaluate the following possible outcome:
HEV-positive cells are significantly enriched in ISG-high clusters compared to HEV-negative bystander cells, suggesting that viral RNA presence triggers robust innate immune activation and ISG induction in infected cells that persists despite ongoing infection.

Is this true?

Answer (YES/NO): NO